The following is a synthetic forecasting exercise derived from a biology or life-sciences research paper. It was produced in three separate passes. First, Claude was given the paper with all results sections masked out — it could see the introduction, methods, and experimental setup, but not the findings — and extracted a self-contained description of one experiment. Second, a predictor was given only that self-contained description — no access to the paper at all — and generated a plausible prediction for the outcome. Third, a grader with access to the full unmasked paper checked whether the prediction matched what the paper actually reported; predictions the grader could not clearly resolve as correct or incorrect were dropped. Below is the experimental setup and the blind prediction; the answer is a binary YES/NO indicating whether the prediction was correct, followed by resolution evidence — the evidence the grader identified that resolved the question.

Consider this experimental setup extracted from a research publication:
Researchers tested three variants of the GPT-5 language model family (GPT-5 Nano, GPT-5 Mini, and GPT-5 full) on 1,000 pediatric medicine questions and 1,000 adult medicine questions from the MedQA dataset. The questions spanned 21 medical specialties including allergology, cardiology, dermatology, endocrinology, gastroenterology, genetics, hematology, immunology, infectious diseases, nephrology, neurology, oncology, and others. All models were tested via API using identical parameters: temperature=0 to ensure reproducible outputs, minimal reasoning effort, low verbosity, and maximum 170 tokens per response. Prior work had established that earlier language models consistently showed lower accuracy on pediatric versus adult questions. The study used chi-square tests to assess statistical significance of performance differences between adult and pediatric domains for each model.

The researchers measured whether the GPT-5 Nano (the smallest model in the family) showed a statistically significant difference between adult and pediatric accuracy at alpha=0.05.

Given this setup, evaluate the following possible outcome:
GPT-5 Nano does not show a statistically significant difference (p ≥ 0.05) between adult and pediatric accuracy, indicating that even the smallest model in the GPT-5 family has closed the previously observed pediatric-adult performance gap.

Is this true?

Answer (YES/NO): NO